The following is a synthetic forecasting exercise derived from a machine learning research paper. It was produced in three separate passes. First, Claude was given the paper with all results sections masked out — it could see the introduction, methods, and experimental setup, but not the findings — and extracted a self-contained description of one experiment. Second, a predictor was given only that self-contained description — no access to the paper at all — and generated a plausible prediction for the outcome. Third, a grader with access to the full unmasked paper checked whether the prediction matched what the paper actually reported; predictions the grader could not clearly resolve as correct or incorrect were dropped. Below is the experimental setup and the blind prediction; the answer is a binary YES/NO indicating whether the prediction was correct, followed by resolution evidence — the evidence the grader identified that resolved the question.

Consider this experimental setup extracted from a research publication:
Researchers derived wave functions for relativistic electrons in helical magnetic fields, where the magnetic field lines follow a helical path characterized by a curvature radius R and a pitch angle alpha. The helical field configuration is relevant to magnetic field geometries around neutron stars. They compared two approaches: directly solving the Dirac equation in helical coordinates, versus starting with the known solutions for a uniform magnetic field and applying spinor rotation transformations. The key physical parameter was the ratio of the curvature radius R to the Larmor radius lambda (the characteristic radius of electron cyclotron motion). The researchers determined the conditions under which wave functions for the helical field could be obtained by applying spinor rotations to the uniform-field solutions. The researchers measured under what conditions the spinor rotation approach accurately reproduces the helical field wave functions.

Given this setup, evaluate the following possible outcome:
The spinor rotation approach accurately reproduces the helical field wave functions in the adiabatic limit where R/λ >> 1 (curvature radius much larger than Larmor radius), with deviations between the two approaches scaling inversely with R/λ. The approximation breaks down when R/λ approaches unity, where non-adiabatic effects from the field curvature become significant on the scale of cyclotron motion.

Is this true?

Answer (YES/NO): NO